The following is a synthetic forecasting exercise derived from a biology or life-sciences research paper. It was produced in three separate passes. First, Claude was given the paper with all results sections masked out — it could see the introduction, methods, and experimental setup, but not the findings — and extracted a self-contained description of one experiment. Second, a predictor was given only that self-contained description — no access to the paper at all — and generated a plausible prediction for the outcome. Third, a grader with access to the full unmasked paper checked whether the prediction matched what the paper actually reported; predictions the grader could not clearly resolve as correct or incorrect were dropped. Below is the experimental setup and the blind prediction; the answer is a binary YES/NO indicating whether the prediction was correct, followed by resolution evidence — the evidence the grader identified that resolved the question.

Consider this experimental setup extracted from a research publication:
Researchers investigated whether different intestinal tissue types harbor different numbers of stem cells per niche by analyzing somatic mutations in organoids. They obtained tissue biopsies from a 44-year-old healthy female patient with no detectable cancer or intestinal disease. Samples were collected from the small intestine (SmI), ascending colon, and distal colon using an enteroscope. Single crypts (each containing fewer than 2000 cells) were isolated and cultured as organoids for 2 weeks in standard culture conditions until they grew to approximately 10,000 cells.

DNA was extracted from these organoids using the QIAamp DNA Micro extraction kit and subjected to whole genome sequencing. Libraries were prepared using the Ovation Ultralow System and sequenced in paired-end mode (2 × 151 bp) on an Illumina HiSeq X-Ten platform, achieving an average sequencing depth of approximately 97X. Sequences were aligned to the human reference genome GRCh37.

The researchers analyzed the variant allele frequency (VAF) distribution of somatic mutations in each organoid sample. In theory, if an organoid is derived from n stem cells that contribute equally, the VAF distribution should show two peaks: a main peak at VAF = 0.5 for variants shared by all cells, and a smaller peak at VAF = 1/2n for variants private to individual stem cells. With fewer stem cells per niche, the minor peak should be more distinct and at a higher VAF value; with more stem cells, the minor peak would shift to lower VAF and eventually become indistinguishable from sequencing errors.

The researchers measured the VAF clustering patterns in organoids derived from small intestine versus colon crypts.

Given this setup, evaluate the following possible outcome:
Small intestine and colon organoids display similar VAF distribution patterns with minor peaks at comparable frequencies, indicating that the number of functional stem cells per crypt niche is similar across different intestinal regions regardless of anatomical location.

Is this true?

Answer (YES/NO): NO